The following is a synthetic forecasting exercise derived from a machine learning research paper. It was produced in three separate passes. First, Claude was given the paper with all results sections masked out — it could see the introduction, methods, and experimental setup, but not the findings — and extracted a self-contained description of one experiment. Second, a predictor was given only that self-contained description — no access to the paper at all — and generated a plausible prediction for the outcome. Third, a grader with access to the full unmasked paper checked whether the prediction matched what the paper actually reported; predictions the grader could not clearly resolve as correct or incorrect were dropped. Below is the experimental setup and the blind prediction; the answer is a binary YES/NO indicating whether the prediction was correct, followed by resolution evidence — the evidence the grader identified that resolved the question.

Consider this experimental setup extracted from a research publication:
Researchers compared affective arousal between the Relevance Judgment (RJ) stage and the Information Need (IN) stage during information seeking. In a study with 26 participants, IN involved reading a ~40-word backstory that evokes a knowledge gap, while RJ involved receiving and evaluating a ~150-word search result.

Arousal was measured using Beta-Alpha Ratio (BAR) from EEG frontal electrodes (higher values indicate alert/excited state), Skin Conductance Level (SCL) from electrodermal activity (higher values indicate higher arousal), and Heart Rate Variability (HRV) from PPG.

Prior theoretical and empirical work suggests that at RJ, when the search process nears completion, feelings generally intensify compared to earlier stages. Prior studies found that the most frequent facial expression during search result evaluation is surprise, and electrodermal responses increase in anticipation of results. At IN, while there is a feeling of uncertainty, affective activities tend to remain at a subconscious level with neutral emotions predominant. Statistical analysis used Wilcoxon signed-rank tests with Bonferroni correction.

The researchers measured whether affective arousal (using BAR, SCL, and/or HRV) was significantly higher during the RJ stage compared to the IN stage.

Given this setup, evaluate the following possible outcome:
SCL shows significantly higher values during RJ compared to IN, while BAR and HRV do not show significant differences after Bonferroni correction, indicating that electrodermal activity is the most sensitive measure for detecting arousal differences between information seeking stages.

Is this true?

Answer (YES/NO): NO